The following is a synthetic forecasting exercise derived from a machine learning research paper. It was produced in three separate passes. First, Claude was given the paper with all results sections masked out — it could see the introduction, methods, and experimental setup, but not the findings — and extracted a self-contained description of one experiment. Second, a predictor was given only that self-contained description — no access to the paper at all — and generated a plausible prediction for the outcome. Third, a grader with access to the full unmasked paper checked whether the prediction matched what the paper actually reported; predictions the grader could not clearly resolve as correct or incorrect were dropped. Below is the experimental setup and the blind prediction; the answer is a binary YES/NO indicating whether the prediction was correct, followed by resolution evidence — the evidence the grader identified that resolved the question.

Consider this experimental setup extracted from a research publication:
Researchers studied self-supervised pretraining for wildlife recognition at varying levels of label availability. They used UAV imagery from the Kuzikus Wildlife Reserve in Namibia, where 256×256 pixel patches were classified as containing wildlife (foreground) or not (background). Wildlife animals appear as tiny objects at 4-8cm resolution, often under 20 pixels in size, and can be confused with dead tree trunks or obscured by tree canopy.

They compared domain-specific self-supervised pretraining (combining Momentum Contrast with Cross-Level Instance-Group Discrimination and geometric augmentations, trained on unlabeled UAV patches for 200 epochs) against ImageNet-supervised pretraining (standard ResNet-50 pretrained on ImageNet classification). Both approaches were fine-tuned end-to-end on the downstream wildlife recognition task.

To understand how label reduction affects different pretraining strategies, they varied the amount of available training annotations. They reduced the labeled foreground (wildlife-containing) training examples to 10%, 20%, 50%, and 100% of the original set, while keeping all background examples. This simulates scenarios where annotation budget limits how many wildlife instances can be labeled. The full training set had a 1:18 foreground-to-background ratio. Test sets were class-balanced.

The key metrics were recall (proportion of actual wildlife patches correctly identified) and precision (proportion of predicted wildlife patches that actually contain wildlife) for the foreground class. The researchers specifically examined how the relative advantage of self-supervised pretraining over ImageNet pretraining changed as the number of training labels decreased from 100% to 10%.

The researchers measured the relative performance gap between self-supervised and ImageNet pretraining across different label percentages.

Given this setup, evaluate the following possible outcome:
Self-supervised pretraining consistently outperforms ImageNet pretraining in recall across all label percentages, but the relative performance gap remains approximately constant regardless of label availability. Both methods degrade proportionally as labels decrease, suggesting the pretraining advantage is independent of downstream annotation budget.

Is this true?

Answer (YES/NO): NO